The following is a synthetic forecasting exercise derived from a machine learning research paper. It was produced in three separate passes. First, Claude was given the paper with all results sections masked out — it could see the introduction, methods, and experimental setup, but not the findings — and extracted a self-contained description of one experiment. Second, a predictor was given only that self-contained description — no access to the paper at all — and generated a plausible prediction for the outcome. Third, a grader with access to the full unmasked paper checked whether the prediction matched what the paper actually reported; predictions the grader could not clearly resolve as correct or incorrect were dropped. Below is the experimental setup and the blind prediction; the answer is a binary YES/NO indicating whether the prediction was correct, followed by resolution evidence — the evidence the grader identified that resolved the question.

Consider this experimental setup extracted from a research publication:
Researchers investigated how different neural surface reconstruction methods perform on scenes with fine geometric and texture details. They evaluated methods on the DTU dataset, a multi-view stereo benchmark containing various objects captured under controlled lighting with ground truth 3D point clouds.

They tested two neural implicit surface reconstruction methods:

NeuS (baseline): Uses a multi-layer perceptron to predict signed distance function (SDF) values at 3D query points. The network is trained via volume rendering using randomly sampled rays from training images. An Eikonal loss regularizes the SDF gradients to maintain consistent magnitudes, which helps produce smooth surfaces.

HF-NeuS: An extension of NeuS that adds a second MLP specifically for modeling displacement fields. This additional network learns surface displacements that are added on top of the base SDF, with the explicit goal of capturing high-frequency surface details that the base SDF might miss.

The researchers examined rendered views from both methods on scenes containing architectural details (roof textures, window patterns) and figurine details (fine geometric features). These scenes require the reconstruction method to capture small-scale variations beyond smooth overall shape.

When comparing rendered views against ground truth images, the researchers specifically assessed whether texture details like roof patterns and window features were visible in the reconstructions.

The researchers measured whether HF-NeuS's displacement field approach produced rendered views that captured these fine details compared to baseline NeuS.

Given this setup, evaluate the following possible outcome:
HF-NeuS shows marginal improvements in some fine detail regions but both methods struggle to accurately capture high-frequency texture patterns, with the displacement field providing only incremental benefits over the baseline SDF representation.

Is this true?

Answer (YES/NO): YES